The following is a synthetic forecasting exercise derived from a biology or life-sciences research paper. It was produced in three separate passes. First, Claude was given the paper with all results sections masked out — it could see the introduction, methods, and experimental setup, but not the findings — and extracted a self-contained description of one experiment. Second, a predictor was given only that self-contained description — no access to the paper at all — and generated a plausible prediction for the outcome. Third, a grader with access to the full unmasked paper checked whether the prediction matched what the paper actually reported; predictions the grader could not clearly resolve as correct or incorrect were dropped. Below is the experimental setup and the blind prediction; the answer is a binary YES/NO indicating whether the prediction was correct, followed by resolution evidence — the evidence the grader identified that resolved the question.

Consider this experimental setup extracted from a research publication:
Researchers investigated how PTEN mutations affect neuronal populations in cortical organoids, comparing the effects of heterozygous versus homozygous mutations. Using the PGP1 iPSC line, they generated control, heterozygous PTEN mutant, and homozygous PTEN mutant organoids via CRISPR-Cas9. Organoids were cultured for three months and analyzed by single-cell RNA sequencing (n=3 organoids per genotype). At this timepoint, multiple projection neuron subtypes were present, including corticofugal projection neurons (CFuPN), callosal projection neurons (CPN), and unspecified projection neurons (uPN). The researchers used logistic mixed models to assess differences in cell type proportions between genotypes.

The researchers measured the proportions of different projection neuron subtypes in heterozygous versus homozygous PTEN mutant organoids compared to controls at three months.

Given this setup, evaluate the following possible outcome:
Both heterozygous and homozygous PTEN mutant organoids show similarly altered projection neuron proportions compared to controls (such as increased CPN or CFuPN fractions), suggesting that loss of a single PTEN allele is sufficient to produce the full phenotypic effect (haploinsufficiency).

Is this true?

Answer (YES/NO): NO